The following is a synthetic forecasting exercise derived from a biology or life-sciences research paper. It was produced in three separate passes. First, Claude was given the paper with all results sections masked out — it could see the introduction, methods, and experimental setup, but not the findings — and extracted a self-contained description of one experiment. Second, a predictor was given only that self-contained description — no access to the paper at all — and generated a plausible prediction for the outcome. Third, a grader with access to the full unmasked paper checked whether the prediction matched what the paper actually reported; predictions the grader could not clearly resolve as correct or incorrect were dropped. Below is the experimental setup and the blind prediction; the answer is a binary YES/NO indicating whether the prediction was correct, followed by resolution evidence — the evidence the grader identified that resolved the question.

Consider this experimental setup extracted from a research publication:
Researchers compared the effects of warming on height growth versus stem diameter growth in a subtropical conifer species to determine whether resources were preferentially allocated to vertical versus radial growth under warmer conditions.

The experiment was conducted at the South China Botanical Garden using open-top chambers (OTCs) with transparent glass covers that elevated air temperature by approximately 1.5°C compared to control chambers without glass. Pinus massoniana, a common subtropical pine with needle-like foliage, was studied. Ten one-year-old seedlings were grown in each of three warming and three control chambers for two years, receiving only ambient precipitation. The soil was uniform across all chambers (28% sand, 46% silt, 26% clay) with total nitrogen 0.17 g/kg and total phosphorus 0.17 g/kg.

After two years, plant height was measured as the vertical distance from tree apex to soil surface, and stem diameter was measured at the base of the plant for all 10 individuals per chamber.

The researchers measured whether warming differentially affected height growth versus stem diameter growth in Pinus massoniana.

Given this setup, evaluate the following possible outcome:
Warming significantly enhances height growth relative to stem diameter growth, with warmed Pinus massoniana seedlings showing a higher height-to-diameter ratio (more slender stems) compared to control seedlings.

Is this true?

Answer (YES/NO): YES